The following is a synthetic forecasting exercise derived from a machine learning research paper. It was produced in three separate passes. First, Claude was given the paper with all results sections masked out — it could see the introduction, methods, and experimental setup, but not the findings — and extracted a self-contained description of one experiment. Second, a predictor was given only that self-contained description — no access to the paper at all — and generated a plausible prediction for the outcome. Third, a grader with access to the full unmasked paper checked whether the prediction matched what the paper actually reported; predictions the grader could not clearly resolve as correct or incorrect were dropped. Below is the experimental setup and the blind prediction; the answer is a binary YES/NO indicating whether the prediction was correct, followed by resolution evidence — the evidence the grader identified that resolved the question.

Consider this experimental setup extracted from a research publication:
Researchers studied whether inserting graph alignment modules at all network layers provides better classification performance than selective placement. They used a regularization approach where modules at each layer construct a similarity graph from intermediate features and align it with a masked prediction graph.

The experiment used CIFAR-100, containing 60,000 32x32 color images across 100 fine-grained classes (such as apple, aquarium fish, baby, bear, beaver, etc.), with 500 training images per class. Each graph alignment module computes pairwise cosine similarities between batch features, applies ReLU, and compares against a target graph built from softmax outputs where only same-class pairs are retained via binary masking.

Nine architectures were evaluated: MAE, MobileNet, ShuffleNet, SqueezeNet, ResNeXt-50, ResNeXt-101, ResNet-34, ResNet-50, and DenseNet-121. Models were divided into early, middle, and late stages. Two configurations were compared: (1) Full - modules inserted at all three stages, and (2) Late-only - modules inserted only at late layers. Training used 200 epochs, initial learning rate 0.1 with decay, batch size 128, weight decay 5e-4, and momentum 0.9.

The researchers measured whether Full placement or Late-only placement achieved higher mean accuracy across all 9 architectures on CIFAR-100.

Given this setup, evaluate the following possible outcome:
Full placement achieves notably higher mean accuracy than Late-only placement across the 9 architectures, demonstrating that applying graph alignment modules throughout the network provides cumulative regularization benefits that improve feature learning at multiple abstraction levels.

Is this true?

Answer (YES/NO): NO